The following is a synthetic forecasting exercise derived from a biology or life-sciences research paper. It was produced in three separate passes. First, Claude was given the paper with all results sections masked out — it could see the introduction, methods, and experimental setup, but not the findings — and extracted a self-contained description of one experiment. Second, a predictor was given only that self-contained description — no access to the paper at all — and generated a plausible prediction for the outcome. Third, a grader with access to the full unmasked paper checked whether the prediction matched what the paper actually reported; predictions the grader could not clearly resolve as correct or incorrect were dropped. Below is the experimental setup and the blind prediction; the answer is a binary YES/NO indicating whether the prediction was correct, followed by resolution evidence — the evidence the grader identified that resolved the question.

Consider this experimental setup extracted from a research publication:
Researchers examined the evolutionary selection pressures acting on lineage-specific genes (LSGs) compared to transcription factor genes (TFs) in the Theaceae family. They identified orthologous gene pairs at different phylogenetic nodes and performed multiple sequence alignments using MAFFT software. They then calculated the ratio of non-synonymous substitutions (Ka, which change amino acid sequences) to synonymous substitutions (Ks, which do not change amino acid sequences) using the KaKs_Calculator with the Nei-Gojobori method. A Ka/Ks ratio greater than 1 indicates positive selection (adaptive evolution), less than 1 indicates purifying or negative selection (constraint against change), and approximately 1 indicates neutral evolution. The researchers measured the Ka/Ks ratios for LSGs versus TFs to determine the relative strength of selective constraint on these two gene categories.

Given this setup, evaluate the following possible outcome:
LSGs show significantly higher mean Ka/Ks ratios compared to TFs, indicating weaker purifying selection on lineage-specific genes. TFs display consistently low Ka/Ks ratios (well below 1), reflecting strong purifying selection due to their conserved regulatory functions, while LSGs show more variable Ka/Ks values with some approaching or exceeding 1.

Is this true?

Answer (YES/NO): YES